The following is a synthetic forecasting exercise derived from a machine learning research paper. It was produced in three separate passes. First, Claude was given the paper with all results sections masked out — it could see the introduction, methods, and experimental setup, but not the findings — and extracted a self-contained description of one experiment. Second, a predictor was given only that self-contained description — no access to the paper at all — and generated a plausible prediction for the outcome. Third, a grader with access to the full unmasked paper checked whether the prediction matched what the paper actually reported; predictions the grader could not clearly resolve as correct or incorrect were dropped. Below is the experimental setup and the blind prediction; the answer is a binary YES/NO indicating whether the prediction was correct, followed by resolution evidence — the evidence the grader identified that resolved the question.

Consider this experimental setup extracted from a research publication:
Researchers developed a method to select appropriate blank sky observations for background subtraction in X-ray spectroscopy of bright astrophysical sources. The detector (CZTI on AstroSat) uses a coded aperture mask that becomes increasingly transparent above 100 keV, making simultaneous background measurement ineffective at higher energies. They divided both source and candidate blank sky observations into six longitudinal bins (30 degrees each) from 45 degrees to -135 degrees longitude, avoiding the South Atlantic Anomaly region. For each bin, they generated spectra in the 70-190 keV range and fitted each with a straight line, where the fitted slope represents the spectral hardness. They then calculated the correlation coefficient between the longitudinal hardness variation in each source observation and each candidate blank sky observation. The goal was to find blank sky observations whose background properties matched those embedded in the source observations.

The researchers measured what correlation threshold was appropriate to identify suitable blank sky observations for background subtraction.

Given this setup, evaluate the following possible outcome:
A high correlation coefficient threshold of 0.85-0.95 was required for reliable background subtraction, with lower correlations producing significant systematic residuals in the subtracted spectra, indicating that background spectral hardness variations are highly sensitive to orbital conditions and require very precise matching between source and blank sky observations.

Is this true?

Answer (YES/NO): NO